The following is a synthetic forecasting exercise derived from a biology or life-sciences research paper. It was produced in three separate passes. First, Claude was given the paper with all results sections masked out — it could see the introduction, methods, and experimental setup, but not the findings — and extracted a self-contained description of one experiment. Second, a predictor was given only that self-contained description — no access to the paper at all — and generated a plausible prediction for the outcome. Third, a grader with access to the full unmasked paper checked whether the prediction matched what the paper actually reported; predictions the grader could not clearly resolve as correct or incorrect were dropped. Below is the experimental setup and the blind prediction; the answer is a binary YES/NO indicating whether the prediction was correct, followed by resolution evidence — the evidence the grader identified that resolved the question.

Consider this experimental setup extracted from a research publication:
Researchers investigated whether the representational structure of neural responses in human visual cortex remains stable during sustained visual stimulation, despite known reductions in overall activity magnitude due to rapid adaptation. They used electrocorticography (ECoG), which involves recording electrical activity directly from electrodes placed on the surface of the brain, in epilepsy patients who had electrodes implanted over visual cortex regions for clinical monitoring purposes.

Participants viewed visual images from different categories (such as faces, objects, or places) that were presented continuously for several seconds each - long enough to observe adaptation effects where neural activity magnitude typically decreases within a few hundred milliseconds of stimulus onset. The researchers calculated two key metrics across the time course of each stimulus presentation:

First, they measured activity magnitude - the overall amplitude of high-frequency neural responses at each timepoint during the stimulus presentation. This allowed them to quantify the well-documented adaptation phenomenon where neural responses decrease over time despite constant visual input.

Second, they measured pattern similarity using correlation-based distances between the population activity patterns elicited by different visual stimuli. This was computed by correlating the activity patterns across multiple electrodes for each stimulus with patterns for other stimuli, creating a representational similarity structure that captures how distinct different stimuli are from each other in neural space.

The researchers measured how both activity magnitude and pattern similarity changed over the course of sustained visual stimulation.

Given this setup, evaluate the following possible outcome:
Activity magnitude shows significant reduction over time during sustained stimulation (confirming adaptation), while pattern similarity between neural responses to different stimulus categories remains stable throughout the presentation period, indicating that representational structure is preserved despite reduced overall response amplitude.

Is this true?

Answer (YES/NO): YES